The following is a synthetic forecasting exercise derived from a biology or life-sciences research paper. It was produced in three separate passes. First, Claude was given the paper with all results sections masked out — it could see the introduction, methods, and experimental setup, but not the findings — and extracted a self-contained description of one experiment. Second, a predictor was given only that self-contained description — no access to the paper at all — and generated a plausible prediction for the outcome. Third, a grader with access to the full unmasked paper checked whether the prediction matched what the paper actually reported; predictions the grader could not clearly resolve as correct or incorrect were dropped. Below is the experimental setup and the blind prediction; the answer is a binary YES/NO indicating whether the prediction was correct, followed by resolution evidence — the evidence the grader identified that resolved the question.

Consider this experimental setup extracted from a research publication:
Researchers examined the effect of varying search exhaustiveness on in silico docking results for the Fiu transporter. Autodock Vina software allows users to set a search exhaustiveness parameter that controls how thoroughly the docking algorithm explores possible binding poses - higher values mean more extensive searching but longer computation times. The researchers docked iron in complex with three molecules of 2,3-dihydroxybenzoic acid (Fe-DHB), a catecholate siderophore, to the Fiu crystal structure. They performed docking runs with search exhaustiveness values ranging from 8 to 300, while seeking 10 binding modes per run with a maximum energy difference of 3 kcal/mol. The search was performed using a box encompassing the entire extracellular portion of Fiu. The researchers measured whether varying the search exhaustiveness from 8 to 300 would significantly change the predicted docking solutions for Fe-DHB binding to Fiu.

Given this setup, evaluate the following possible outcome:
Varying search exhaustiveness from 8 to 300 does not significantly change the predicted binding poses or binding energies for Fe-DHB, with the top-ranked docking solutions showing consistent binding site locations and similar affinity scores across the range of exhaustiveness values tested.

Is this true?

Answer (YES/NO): YES